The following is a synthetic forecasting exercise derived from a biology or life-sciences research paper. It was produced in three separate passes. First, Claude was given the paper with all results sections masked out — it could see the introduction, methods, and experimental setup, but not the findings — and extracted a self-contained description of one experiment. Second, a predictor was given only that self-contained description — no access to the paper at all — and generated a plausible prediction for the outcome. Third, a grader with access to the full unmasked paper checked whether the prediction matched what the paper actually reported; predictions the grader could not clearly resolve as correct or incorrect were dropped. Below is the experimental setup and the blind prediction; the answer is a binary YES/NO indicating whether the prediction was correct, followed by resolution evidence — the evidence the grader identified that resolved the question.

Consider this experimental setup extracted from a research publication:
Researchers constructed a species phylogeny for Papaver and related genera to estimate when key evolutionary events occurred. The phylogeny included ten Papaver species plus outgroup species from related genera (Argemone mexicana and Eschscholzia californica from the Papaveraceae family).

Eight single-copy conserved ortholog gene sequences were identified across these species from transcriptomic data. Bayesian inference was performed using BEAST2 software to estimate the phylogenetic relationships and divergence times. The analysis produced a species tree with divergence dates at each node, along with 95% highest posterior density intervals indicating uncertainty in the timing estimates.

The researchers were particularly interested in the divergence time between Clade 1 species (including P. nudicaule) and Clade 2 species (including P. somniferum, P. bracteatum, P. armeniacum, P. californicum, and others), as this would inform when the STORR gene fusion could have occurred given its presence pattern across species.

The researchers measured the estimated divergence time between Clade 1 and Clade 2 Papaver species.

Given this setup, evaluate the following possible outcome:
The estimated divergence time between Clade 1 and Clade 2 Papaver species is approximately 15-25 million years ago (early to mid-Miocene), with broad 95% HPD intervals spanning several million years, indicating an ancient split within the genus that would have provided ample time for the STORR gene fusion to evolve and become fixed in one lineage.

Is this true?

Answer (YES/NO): NO